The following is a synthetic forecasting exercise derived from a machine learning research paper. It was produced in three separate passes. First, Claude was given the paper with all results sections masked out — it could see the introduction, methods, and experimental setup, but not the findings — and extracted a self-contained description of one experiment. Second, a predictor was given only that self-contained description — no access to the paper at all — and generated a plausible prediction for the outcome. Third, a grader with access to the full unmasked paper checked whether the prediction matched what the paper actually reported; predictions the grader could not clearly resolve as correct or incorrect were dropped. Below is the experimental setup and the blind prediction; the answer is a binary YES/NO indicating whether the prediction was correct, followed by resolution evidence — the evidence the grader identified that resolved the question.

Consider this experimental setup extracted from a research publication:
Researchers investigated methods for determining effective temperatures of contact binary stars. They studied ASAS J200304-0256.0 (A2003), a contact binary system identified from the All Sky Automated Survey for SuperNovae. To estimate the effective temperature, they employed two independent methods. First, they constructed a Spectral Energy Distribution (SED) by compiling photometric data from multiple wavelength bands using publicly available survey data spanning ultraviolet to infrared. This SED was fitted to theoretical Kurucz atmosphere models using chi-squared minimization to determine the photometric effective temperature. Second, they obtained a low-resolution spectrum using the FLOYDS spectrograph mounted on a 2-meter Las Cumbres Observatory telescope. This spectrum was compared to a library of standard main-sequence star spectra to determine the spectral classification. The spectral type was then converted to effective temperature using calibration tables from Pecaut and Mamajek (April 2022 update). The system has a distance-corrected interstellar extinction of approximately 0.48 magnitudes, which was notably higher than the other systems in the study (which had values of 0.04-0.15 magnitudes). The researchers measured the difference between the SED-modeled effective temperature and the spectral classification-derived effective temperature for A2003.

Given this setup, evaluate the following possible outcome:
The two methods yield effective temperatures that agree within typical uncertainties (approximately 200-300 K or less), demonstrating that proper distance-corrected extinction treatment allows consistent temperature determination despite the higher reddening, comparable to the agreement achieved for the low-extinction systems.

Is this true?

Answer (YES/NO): NO